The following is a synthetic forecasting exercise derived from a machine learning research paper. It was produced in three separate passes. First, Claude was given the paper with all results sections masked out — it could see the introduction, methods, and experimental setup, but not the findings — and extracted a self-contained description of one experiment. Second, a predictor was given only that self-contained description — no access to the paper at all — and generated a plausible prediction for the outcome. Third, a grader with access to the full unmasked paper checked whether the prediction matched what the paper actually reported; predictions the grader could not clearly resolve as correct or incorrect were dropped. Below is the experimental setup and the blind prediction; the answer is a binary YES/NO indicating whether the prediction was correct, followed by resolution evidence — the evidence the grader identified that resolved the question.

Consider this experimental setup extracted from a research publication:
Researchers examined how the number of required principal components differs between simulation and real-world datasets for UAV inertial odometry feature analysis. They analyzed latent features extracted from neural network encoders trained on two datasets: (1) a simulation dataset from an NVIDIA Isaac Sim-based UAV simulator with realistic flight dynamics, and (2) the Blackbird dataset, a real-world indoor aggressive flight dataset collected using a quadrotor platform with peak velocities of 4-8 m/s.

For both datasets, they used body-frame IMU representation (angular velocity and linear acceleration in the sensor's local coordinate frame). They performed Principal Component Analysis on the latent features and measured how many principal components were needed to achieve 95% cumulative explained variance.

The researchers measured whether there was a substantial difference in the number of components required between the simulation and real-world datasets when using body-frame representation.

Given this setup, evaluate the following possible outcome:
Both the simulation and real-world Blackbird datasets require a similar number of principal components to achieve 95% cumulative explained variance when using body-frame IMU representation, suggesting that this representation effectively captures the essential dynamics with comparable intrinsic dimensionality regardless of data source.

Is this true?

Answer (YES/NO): NO